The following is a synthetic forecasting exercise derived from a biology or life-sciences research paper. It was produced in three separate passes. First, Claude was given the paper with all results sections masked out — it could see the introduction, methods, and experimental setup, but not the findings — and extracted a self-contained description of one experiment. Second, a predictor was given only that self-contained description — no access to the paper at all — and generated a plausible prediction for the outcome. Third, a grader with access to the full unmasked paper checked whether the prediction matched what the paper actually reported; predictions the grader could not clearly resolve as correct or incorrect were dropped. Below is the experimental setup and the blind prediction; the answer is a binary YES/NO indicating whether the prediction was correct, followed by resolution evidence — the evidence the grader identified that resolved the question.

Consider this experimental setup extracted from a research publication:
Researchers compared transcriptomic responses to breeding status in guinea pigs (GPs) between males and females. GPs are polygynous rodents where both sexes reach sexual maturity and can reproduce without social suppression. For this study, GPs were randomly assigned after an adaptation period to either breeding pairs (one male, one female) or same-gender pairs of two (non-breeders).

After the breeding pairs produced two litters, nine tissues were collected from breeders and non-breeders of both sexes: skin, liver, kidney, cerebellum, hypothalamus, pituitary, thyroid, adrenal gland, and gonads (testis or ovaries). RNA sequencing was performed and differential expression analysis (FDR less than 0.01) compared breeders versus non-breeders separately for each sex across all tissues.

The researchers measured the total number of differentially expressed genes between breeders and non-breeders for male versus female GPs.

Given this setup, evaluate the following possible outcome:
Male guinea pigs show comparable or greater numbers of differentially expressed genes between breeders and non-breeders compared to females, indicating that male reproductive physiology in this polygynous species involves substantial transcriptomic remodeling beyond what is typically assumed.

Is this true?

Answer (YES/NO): NO